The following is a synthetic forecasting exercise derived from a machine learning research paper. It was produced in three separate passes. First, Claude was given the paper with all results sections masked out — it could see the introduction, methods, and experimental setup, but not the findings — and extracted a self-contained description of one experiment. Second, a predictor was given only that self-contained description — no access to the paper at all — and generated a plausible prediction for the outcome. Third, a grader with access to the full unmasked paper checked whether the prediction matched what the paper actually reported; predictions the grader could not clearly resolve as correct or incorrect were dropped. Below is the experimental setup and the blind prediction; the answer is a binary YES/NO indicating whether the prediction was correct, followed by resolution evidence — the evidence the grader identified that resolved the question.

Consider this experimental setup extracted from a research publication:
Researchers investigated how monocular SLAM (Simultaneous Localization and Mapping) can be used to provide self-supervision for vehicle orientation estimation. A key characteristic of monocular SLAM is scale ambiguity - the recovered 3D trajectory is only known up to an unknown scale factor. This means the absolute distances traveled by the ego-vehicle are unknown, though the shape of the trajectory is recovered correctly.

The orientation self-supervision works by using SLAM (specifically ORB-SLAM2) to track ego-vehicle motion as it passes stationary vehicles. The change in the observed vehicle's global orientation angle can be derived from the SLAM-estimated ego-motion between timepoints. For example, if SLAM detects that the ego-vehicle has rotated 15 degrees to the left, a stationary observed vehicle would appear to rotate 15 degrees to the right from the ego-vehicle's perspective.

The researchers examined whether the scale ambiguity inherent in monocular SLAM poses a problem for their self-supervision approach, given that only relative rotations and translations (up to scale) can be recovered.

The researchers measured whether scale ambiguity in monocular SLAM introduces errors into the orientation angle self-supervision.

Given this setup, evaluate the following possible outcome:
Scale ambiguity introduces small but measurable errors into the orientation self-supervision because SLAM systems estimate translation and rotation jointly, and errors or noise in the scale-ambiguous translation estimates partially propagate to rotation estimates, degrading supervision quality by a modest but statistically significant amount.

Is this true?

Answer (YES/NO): NO